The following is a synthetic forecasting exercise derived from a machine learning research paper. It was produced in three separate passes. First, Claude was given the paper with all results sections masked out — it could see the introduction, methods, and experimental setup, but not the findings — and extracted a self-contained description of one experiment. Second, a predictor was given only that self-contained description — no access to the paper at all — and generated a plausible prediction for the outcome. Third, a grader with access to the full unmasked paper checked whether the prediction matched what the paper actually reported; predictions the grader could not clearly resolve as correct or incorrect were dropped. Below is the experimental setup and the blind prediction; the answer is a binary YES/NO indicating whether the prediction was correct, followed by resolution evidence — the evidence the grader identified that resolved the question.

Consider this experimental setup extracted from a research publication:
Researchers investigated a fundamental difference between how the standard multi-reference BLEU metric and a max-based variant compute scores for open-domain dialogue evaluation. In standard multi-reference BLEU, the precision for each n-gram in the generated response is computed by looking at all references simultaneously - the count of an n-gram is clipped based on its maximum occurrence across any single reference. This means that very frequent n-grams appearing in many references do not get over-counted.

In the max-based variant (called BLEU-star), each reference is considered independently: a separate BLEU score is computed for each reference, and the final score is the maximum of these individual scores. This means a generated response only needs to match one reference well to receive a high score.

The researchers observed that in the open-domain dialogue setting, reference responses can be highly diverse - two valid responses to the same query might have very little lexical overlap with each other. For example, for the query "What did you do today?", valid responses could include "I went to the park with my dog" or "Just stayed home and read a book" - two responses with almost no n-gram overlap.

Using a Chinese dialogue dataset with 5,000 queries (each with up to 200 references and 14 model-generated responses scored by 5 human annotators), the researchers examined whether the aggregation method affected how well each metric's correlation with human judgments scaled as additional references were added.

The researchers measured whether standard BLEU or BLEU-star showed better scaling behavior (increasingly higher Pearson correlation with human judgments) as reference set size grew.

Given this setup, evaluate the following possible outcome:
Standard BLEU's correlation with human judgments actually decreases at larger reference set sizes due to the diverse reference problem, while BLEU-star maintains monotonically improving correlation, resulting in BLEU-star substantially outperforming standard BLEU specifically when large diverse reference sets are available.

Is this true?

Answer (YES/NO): NO